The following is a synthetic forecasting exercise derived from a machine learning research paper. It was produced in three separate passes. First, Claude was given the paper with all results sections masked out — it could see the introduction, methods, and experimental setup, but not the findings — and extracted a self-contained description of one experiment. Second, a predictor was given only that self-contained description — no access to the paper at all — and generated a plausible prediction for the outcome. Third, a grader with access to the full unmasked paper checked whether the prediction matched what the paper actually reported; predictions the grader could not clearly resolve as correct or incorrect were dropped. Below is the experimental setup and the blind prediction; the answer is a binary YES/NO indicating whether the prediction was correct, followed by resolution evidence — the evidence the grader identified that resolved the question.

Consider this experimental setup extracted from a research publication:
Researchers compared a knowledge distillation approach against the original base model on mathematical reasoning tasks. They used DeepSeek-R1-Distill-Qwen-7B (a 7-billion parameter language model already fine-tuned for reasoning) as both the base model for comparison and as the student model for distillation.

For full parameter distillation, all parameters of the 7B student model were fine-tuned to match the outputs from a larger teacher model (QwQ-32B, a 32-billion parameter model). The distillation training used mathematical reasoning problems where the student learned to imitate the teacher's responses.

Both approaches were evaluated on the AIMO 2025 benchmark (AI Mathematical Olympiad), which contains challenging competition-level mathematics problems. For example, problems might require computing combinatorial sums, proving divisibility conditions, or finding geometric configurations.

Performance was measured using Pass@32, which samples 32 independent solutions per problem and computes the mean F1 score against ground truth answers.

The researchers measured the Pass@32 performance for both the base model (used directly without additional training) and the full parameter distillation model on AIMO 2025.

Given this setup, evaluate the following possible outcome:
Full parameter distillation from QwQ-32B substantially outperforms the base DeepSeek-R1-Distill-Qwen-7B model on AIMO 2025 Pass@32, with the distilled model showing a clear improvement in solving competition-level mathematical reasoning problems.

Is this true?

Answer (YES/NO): NO